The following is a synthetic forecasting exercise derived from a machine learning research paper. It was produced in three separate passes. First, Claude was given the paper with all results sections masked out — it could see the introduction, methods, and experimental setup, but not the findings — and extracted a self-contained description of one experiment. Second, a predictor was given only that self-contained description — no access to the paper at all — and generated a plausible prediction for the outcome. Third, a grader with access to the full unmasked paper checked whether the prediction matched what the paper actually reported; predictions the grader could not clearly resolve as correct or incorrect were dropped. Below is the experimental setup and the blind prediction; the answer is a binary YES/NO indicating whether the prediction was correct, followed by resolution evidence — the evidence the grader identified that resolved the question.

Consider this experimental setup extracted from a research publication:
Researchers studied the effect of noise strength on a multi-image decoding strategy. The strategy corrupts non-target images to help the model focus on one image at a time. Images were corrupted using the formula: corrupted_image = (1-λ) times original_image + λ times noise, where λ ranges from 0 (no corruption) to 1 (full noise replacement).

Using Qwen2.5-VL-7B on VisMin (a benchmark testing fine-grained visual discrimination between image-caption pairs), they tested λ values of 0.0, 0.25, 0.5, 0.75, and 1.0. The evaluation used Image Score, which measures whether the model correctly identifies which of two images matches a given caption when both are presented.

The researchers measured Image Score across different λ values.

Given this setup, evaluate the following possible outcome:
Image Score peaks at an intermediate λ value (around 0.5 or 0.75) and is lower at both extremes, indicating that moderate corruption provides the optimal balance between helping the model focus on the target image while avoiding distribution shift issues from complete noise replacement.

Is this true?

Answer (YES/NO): NO